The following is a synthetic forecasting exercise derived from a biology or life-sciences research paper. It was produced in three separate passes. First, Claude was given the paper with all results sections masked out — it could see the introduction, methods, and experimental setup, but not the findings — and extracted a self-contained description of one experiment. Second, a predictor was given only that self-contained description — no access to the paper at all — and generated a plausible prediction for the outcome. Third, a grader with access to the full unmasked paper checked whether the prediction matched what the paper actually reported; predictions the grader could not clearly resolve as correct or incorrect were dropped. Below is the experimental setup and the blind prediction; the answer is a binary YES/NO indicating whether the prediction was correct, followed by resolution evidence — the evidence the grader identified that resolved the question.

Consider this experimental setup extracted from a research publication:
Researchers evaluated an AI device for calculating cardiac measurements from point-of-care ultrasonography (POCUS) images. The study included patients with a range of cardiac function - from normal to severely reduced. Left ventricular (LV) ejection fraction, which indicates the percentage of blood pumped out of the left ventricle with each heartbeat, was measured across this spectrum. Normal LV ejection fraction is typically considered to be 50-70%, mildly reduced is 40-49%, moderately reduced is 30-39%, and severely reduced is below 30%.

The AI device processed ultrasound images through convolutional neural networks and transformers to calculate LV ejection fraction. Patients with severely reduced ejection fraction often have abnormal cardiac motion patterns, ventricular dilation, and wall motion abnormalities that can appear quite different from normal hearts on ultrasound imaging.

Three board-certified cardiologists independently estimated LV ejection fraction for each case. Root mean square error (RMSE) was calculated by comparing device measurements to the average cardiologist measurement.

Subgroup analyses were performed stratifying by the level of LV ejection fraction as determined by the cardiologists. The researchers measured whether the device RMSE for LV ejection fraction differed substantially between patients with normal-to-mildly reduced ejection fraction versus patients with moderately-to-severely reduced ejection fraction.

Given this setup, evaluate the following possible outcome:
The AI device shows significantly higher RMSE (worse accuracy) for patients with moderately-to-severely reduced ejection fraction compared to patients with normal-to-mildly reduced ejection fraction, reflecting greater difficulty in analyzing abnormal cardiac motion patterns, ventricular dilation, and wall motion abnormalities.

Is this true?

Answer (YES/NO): NO